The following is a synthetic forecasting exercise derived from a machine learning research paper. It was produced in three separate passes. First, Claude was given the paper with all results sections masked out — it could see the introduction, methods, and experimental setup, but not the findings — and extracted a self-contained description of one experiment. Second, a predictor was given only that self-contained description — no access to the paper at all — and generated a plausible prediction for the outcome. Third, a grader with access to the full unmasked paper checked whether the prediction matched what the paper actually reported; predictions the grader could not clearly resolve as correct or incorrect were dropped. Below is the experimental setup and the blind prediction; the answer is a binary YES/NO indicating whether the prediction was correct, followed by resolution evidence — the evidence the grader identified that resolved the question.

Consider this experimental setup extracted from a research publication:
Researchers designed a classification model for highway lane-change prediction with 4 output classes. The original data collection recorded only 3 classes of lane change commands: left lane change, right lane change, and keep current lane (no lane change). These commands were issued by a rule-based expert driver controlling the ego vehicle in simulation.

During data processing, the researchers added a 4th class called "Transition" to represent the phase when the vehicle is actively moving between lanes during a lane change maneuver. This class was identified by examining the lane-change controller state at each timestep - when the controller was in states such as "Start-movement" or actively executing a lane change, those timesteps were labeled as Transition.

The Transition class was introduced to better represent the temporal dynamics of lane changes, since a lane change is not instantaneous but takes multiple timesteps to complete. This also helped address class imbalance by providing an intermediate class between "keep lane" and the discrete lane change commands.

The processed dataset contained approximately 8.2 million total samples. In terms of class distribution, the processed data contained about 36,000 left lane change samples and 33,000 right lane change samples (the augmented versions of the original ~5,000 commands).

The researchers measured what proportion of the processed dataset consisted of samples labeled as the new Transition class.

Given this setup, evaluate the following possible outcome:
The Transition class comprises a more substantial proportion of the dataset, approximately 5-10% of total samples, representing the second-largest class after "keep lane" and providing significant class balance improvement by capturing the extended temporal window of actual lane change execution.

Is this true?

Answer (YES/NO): NO